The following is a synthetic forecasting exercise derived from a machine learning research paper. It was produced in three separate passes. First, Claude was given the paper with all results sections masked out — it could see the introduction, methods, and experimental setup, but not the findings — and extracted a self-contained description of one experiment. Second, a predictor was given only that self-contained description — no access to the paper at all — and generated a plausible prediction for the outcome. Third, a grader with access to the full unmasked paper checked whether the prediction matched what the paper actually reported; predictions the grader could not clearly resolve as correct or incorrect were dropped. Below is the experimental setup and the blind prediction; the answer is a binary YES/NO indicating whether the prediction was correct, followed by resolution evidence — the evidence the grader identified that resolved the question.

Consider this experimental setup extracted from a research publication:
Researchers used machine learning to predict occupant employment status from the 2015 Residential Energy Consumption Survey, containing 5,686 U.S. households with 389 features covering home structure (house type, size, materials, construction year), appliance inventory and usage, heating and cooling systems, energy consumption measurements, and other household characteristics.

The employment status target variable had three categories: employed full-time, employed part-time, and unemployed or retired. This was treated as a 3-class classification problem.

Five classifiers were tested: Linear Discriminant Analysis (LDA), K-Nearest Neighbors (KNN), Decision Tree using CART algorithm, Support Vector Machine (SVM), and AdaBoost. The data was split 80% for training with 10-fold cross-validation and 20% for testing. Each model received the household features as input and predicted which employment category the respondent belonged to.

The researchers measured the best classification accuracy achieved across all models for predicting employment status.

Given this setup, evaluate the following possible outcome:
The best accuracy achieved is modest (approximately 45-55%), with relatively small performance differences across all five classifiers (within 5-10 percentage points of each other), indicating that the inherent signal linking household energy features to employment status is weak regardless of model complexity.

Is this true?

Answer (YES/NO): NO